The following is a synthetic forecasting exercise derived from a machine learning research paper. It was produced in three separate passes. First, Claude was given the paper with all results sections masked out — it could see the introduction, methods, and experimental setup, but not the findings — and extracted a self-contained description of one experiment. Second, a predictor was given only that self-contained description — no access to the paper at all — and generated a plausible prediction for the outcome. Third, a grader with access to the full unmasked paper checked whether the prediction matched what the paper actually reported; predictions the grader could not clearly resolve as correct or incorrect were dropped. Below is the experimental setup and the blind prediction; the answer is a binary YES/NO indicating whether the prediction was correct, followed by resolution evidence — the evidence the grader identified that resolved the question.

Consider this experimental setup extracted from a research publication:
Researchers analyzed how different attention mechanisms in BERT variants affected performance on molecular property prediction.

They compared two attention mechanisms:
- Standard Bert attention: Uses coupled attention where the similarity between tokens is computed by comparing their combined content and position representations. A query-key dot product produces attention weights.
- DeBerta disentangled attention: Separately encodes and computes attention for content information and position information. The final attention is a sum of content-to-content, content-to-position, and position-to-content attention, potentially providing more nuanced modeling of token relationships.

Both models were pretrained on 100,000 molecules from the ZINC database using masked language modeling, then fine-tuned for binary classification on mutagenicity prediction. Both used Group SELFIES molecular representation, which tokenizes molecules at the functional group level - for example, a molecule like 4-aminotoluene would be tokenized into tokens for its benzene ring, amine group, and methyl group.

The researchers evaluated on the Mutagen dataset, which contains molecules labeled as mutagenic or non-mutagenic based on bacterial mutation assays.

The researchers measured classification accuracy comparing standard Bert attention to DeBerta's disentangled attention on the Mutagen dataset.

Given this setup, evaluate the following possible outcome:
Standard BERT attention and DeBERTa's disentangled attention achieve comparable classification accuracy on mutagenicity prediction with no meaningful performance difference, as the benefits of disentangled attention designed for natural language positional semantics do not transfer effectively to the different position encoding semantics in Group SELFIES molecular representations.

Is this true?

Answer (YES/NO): YES